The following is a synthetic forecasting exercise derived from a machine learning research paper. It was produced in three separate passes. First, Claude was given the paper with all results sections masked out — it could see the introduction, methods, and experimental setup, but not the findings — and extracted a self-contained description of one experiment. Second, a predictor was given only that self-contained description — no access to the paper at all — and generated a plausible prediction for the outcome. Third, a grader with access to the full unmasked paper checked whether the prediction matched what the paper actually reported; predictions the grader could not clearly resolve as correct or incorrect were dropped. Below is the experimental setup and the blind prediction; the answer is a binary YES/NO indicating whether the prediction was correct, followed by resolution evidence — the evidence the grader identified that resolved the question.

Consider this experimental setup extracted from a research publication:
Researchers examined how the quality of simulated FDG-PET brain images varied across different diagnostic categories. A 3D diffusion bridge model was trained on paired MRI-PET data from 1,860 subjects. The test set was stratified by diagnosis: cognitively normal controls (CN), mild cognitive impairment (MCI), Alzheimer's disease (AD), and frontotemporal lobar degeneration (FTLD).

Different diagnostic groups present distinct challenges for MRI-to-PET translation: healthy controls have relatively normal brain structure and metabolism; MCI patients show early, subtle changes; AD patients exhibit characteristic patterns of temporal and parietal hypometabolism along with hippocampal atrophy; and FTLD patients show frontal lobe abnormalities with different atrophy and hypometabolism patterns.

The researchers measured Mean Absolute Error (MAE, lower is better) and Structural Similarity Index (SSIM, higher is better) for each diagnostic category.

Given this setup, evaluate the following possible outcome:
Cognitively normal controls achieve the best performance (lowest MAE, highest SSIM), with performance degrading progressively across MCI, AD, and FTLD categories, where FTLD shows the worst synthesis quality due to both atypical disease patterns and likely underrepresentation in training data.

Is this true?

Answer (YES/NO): NO